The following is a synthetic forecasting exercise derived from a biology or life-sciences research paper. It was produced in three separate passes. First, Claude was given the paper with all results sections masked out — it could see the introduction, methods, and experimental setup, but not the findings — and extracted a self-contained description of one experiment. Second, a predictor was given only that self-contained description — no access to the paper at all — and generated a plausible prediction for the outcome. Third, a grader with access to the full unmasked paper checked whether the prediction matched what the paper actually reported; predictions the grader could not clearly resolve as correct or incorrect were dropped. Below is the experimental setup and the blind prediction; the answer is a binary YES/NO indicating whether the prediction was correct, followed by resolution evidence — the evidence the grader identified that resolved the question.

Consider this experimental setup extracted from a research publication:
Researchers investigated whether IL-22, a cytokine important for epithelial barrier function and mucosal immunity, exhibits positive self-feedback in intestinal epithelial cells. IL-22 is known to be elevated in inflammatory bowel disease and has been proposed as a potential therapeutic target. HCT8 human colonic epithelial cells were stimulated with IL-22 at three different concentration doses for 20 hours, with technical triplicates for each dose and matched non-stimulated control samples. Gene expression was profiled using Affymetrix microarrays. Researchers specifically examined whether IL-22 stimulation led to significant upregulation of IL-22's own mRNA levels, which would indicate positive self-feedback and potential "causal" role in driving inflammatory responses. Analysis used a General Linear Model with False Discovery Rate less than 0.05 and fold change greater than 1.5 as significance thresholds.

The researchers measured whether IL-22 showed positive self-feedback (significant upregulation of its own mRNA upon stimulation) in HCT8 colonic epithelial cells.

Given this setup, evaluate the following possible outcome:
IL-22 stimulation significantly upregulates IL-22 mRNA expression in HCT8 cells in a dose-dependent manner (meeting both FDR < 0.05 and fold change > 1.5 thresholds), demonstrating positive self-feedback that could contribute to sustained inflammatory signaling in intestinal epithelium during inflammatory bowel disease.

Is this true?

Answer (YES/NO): NO